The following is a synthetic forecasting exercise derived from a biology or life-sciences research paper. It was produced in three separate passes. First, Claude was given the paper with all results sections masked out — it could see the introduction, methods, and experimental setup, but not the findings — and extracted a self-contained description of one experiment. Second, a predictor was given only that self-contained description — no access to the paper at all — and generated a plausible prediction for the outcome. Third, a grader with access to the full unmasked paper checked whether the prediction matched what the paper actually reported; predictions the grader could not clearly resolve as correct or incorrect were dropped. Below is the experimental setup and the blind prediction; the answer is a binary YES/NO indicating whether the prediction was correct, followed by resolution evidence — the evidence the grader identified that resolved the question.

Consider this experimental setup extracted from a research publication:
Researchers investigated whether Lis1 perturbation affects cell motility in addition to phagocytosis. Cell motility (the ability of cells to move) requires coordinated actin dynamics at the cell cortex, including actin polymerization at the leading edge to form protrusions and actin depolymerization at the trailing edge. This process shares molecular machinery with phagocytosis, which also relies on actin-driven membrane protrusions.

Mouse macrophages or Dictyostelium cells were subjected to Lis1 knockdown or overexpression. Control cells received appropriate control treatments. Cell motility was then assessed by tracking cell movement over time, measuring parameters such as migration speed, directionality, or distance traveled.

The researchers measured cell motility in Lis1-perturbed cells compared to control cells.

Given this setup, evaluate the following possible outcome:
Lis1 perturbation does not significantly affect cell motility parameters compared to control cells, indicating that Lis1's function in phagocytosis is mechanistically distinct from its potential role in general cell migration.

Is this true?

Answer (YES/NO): NO